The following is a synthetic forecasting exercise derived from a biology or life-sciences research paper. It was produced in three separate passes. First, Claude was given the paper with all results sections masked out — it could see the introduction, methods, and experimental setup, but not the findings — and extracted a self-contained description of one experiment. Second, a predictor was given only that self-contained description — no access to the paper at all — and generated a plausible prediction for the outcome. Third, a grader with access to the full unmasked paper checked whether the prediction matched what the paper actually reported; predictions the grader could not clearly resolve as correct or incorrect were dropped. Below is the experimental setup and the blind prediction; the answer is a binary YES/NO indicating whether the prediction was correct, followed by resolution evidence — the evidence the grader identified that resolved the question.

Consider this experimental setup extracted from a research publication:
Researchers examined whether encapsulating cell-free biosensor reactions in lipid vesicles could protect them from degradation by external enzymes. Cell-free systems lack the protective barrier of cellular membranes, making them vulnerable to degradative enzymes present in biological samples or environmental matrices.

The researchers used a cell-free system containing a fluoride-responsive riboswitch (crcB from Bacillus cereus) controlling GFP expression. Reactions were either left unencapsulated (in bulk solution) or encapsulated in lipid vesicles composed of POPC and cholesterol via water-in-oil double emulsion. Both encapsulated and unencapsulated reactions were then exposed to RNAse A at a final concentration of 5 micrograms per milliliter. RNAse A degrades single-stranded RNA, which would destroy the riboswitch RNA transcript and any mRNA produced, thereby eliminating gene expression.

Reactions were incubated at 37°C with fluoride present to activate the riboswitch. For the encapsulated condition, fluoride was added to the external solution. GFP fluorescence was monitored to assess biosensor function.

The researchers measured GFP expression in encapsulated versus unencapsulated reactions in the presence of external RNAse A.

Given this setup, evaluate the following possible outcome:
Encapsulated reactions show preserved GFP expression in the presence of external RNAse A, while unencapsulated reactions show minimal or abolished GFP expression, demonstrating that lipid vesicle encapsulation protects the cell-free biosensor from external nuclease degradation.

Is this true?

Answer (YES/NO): YES